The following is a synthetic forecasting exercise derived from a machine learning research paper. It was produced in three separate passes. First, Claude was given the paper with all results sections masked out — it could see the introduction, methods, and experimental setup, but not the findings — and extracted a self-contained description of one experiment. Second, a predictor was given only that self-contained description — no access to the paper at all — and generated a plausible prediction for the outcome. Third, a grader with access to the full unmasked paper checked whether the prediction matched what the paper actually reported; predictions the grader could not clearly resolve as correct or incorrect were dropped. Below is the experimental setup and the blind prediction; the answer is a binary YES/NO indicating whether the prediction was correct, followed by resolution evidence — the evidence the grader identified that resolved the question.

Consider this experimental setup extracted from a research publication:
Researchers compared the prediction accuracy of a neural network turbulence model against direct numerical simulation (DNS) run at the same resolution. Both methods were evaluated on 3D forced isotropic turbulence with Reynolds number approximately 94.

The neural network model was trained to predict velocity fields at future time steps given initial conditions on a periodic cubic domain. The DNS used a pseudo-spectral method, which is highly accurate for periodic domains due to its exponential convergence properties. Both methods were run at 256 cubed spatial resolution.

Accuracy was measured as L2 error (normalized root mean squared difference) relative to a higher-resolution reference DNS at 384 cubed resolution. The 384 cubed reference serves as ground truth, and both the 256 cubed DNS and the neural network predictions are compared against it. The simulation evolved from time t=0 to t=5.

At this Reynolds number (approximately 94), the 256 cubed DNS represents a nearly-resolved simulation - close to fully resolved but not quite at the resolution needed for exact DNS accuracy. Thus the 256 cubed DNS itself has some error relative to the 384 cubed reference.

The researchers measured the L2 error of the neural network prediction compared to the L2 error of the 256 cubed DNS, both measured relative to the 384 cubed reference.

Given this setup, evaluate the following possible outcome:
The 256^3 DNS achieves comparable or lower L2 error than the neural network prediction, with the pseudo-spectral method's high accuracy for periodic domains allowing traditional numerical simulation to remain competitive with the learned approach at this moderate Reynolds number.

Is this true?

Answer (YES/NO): YES